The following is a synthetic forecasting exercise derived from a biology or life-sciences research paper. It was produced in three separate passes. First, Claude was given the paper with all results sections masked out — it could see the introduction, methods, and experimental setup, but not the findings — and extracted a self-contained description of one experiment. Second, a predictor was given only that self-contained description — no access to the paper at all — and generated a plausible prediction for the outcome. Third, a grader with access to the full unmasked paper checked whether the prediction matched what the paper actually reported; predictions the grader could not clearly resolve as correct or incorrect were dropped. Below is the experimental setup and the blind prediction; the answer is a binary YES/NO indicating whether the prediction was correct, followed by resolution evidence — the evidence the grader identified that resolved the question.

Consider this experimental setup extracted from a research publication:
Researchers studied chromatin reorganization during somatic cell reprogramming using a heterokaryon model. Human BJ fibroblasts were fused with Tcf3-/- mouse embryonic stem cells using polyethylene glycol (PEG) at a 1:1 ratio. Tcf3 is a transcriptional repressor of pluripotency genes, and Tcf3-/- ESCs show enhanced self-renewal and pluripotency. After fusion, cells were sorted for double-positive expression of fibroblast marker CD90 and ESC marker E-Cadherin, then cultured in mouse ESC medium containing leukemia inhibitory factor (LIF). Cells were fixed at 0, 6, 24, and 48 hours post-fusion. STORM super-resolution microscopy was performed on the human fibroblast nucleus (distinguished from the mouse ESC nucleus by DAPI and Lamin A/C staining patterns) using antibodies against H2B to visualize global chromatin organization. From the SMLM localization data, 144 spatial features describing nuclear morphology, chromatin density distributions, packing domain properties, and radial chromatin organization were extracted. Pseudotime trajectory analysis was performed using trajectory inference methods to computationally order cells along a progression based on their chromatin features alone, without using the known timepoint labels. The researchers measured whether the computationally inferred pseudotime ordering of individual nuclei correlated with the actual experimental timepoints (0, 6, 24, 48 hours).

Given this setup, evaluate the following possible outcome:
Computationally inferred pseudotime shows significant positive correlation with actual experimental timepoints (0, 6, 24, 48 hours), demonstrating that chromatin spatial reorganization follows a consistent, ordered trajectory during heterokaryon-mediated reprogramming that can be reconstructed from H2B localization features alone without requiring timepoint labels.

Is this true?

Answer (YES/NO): NO